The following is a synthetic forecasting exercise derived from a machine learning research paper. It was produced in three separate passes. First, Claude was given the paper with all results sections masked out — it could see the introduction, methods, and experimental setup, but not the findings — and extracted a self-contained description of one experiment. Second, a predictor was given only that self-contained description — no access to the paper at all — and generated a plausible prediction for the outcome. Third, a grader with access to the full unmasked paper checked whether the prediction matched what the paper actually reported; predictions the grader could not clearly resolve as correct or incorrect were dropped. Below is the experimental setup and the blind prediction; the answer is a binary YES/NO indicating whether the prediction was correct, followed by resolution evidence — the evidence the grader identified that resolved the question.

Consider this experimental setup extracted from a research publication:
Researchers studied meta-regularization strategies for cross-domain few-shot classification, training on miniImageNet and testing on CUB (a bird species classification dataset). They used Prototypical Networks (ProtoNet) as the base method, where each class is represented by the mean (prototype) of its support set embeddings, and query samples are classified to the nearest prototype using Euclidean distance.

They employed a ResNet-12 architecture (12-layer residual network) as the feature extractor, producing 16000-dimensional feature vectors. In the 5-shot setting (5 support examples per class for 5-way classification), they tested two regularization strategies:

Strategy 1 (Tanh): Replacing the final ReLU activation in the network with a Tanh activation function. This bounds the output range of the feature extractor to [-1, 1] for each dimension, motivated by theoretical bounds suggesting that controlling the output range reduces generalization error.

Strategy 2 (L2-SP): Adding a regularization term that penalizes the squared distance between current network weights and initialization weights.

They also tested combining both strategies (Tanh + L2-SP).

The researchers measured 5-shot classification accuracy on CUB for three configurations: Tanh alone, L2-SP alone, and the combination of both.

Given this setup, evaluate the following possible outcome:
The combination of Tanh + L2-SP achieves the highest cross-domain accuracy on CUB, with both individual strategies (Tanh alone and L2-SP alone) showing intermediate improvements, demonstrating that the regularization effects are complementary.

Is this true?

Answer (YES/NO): NO